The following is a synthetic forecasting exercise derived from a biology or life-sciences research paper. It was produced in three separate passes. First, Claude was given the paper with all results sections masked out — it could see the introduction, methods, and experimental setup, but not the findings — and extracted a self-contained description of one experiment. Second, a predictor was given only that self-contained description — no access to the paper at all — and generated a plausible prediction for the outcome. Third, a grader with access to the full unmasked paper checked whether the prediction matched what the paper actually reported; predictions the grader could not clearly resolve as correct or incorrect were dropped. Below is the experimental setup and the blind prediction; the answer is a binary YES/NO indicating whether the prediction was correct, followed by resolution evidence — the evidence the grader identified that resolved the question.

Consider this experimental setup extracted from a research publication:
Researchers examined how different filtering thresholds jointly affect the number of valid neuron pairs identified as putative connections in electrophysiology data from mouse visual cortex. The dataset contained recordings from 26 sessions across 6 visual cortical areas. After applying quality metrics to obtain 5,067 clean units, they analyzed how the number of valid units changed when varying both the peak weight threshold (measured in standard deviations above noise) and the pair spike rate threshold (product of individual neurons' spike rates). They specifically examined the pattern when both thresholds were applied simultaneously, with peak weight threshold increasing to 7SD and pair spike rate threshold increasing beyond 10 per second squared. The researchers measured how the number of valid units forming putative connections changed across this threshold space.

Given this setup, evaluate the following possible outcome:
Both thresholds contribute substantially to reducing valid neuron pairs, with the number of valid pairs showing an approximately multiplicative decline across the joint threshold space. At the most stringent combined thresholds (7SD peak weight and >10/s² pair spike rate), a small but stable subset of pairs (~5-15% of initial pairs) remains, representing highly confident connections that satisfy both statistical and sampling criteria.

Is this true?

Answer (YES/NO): NO